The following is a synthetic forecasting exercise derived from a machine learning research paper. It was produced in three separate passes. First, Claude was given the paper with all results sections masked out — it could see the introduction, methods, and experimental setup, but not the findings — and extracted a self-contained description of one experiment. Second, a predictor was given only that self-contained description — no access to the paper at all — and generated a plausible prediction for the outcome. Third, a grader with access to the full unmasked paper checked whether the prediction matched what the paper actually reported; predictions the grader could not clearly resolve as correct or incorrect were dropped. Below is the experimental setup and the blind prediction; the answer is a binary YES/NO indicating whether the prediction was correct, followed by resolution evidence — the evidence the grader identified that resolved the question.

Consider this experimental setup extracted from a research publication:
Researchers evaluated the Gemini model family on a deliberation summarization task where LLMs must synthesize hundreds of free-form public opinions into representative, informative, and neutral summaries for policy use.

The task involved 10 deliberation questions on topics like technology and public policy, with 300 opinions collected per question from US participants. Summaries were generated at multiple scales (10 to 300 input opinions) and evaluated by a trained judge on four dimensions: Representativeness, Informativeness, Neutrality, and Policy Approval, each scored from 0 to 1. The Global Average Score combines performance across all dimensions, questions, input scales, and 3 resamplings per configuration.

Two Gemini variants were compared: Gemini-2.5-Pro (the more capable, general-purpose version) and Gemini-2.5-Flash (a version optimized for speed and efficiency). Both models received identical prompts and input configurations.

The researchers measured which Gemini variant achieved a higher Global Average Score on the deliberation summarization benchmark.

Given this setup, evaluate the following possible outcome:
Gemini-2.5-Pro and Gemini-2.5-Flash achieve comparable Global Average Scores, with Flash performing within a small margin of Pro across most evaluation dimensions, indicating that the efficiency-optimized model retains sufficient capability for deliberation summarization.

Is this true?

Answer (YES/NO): NO